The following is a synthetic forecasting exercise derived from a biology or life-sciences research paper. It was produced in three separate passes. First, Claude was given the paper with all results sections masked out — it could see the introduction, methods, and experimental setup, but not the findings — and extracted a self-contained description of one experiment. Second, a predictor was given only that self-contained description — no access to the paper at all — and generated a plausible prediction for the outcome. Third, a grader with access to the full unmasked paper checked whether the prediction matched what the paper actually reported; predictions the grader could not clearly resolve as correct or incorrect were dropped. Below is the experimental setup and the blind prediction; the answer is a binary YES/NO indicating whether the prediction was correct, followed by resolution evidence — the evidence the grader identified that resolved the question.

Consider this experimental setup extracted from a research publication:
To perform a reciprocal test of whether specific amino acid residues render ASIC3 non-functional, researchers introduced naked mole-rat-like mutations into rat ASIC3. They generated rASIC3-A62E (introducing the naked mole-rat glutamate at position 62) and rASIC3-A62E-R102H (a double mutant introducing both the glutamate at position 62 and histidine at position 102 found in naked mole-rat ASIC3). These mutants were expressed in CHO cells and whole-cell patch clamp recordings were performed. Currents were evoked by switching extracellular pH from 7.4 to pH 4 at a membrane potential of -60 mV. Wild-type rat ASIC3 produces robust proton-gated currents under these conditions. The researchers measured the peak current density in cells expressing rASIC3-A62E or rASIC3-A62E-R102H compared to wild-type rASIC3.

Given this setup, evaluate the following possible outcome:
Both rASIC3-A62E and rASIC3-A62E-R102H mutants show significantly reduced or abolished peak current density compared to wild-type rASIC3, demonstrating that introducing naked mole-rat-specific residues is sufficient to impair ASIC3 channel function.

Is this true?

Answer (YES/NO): NO